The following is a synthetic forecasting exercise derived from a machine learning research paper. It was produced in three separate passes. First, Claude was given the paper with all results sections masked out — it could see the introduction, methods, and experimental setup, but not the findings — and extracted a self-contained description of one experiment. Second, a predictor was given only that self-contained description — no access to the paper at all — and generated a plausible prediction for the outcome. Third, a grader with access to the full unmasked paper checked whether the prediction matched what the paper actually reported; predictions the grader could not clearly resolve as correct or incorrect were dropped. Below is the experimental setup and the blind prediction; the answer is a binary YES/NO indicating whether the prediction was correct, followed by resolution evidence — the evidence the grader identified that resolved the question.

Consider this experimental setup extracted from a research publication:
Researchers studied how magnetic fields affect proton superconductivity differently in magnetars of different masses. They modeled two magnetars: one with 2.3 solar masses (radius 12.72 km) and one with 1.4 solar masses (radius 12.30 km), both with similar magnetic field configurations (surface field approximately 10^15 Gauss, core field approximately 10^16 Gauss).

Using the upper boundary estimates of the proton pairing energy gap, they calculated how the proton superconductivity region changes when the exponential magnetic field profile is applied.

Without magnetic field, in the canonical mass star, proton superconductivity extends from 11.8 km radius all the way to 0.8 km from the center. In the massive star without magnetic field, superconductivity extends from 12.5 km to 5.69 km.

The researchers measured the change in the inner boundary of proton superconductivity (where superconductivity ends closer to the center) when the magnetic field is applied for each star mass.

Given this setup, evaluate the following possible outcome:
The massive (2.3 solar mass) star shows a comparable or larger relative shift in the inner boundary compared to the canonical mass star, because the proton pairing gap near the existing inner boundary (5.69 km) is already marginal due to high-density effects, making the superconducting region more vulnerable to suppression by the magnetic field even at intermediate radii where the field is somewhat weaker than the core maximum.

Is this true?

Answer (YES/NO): NO